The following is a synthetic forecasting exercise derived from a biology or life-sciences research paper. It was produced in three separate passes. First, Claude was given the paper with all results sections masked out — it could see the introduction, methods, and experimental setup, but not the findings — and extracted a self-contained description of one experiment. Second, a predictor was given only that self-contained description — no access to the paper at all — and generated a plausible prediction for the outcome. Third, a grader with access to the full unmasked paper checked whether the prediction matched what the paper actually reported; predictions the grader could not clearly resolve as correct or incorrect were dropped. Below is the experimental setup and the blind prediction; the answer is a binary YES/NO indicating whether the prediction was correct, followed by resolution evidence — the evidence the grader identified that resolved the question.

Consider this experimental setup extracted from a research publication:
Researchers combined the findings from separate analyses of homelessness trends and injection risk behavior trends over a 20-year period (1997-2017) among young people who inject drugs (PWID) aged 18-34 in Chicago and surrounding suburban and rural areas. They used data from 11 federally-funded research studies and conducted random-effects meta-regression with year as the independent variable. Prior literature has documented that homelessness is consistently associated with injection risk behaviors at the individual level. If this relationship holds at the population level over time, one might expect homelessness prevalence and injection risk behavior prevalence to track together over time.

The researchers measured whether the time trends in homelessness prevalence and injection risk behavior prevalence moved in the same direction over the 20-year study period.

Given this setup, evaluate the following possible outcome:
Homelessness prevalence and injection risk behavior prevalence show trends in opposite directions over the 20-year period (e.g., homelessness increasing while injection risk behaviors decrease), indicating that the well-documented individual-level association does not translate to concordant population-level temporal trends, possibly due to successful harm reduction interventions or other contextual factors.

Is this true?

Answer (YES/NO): NO